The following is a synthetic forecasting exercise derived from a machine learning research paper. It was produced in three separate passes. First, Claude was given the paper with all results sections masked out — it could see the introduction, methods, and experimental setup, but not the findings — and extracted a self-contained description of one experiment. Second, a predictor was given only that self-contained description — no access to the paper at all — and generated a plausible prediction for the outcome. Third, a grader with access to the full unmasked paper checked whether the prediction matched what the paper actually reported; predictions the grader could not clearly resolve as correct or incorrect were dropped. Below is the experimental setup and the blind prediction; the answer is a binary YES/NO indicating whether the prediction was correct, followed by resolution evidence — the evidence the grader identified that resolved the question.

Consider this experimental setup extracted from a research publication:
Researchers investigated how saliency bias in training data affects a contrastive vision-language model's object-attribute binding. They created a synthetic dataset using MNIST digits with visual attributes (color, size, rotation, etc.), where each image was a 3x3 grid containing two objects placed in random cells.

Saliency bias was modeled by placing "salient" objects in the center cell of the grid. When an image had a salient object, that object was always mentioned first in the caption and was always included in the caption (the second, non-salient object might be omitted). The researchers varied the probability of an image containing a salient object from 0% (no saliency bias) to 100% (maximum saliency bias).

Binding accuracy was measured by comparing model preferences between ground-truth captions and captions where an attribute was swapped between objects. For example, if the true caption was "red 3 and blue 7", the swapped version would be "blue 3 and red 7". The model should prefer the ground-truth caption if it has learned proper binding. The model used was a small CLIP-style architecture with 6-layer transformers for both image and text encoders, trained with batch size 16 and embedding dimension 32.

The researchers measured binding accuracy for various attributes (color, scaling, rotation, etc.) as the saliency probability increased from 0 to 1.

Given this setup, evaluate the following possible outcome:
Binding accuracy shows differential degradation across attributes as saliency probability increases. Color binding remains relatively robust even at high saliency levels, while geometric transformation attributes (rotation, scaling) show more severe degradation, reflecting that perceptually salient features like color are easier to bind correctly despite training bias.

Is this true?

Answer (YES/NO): NO